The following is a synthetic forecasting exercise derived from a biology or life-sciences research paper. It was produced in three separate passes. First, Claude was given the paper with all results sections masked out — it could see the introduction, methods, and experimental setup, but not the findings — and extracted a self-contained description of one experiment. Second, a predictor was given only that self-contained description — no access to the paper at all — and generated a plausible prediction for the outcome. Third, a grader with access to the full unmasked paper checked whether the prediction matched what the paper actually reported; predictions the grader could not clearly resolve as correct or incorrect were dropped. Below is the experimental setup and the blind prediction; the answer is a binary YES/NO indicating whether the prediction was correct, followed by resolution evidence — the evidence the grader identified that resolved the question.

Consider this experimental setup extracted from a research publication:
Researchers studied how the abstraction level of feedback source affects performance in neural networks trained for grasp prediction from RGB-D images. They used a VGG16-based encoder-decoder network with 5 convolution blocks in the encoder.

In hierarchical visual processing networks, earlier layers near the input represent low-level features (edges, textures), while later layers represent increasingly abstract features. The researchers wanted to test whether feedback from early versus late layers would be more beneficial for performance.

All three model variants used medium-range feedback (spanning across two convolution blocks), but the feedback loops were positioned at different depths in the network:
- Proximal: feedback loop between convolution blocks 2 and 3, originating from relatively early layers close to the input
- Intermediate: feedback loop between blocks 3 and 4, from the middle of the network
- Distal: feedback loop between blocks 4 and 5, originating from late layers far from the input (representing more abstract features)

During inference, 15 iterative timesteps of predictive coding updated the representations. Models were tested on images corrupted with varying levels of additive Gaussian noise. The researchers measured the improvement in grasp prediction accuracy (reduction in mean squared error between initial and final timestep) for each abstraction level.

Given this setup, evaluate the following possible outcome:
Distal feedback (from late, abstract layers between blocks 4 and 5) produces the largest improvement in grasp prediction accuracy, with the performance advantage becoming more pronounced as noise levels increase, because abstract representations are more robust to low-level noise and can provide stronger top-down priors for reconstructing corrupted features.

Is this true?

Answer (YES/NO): NO